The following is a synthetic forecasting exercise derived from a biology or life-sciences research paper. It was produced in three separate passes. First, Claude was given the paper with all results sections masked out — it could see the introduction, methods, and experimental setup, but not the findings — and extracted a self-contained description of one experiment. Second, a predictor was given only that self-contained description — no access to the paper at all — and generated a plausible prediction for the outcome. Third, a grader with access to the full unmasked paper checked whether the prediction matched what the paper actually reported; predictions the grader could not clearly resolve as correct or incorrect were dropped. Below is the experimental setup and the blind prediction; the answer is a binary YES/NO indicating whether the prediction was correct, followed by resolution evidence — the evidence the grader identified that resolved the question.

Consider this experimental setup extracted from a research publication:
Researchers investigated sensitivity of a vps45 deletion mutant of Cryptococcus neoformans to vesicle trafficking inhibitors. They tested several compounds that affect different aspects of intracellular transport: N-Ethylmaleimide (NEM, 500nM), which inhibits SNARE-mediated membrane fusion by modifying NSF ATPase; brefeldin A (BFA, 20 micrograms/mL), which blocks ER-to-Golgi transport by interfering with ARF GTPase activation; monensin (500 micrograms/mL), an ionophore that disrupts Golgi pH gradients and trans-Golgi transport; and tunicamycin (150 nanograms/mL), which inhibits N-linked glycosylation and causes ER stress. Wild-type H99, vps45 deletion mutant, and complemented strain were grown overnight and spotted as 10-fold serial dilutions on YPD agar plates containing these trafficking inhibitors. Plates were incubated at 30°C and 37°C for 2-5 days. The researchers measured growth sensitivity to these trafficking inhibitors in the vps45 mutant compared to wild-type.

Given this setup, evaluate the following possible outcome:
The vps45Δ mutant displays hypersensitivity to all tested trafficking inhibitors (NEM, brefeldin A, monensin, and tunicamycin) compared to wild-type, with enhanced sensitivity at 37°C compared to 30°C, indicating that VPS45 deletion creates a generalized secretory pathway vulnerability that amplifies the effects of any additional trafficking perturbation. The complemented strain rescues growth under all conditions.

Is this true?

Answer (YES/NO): NO